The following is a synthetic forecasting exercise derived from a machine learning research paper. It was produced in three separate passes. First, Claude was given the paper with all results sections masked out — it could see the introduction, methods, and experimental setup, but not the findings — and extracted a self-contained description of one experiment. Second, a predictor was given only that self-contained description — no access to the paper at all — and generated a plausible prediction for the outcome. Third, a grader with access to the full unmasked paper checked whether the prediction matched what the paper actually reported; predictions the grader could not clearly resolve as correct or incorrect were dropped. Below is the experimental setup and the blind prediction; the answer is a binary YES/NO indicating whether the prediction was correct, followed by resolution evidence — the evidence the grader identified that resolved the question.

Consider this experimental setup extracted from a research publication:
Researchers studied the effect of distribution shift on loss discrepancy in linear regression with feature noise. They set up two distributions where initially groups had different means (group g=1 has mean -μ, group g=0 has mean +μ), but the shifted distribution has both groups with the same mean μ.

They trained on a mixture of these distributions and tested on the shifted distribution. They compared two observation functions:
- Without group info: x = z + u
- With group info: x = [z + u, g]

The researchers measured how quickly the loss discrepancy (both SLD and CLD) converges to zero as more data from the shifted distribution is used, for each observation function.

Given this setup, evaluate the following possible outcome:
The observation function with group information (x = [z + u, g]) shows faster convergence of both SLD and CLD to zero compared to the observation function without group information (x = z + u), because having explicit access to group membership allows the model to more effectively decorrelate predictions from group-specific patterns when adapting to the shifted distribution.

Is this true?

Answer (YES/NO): NO